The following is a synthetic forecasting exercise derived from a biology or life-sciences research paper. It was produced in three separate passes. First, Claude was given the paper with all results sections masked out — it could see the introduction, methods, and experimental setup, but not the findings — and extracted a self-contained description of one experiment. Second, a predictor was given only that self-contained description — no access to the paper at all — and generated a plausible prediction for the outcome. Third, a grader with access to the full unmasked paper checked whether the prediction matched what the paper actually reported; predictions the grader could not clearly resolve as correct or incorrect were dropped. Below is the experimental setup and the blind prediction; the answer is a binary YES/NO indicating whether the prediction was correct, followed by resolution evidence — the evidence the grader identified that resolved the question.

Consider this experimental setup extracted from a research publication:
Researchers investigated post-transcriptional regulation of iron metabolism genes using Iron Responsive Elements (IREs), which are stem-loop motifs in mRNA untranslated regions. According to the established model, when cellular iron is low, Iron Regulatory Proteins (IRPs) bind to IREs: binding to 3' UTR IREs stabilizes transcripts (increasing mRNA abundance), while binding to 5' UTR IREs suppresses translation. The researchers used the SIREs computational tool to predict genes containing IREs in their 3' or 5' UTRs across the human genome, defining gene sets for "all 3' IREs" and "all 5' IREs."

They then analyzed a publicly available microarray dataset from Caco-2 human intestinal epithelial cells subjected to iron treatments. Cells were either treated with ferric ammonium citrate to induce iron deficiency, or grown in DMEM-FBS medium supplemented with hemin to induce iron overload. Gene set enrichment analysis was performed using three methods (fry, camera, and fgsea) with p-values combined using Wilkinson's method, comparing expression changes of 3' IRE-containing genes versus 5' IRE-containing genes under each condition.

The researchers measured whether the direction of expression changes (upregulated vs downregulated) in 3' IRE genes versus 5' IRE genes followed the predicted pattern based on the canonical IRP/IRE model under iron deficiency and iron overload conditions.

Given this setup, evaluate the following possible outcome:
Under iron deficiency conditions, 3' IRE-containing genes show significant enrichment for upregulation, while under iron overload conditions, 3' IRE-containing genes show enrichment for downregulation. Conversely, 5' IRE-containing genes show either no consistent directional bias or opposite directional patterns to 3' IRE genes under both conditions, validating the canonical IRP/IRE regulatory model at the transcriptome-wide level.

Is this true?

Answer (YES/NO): NO